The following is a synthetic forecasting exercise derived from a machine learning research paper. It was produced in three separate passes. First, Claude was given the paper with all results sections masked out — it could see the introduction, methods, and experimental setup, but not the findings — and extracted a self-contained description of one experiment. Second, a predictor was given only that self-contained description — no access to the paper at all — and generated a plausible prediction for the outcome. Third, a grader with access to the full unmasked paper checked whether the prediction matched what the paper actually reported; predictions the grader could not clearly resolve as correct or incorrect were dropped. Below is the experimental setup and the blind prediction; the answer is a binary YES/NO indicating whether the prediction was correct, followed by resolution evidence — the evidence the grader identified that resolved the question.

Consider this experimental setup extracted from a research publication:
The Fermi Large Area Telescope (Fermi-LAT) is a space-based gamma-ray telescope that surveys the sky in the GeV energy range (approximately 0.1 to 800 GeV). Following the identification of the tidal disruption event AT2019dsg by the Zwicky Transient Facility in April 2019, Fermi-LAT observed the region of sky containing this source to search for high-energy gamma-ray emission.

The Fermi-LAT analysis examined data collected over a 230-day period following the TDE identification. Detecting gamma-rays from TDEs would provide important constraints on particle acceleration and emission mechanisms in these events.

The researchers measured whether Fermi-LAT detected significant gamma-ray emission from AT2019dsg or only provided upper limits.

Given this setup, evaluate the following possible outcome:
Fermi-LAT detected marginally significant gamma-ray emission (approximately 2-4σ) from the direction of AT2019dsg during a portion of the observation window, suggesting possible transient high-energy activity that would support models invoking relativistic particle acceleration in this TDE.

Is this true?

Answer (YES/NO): NO